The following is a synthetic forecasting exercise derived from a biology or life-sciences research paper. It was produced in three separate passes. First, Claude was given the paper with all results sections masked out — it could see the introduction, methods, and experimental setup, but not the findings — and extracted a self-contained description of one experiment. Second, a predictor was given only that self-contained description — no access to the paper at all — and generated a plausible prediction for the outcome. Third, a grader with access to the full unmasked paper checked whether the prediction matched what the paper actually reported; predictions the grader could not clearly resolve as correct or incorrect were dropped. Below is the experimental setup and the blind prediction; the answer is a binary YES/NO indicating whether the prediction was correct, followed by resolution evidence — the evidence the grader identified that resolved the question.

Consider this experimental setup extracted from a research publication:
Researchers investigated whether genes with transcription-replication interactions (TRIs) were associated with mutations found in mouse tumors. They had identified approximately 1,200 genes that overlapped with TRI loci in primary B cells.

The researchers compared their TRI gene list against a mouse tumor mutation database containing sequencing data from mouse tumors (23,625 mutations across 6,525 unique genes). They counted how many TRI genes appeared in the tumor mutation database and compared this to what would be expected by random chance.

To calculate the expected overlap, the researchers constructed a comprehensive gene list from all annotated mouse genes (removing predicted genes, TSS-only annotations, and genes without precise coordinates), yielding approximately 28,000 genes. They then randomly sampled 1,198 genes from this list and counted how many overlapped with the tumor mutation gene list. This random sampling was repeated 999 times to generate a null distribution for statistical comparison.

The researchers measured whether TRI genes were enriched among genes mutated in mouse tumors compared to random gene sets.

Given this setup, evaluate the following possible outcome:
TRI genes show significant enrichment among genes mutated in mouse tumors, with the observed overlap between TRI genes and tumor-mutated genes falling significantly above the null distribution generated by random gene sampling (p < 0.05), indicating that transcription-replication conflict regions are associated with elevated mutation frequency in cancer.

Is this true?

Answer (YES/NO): YES